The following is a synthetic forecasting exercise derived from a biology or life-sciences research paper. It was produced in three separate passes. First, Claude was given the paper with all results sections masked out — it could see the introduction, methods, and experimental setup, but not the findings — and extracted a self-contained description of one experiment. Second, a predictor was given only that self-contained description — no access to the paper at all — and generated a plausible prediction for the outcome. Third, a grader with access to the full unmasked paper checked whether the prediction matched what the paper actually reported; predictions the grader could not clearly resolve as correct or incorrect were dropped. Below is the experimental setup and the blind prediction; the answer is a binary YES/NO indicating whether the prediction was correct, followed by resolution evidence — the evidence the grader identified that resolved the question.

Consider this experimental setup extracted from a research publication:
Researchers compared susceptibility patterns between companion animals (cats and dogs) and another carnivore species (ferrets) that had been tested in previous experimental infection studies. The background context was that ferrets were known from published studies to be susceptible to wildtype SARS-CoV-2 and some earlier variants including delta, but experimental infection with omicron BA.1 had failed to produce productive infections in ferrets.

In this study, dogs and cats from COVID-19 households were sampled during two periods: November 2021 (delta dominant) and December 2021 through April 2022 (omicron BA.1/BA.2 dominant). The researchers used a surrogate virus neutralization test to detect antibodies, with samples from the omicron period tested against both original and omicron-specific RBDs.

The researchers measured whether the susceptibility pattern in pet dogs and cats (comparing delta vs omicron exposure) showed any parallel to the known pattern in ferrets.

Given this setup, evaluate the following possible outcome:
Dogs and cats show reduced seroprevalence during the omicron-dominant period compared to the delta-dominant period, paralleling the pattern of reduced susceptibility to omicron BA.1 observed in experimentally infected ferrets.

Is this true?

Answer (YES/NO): YES